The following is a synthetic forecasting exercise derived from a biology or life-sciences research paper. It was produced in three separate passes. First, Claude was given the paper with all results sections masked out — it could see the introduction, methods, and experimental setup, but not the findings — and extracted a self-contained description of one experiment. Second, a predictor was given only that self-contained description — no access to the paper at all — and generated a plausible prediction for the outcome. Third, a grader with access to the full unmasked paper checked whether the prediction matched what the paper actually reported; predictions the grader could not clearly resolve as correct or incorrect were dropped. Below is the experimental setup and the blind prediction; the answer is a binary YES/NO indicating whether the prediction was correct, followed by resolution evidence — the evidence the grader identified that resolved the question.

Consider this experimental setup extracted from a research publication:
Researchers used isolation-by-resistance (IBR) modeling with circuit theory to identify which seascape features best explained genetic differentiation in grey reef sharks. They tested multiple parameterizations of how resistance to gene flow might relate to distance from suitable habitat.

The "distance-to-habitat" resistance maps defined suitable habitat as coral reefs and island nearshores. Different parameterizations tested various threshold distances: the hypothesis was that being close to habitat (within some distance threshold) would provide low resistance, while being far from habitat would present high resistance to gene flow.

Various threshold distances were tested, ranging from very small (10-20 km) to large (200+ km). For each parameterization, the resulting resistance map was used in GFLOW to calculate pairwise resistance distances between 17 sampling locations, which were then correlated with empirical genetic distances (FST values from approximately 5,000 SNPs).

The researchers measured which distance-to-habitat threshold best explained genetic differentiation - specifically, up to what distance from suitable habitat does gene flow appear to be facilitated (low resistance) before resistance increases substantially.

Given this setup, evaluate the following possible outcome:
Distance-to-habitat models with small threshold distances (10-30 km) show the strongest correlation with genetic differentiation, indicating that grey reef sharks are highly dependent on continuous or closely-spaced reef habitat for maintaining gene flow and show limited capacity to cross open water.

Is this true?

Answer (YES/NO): NO